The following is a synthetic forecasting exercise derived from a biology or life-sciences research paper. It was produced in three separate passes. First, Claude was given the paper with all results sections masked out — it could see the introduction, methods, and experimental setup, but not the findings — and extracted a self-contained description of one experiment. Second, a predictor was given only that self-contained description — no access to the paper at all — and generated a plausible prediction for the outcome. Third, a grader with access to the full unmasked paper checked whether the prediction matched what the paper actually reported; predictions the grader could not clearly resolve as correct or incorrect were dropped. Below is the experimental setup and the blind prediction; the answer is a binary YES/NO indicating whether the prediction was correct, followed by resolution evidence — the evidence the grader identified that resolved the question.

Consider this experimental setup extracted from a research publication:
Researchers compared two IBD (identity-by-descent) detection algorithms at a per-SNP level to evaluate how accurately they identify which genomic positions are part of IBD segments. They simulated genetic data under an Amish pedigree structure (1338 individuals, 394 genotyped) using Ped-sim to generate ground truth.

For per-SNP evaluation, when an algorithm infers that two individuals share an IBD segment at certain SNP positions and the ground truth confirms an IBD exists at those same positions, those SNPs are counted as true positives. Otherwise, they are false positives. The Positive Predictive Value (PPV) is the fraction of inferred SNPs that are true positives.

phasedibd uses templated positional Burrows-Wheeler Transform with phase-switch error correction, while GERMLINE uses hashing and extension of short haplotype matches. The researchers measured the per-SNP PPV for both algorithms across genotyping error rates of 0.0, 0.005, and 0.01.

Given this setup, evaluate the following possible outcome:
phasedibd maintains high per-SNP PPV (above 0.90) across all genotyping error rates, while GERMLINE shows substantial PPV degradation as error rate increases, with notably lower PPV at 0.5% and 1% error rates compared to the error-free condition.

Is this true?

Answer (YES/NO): NO